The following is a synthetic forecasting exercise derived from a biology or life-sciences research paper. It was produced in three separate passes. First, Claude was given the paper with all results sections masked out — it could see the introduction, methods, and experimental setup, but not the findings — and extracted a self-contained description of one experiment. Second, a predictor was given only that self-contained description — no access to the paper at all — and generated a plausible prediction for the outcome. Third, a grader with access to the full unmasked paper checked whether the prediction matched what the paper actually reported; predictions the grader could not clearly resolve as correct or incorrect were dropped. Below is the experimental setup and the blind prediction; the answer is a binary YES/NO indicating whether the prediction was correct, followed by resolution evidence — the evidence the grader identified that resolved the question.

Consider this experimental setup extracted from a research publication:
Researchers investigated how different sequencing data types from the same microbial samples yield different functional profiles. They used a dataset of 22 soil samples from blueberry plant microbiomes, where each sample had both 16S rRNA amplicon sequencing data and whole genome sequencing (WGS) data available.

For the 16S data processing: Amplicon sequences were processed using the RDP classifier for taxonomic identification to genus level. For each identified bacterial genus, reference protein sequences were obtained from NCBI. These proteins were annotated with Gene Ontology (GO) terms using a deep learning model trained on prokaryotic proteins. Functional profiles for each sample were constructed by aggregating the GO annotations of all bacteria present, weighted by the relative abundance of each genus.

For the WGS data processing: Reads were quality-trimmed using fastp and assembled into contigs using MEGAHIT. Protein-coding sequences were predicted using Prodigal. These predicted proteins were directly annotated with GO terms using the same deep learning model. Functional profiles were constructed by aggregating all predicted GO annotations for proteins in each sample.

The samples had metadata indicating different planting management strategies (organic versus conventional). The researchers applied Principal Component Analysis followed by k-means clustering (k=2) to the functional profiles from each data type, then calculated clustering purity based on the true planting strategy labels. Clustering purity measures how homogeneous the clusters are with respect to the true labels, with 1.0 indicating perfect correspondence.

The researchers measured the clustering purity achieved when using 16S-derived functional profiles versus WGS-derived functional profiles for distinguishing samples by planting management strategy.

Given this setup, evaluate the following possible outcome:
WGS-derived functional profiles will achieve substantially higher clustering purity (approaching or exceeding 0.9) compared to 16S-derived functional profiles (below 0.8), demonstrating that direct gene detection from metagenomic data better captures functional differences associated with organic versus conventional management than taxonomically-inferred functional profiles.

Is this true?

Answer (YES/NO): NO